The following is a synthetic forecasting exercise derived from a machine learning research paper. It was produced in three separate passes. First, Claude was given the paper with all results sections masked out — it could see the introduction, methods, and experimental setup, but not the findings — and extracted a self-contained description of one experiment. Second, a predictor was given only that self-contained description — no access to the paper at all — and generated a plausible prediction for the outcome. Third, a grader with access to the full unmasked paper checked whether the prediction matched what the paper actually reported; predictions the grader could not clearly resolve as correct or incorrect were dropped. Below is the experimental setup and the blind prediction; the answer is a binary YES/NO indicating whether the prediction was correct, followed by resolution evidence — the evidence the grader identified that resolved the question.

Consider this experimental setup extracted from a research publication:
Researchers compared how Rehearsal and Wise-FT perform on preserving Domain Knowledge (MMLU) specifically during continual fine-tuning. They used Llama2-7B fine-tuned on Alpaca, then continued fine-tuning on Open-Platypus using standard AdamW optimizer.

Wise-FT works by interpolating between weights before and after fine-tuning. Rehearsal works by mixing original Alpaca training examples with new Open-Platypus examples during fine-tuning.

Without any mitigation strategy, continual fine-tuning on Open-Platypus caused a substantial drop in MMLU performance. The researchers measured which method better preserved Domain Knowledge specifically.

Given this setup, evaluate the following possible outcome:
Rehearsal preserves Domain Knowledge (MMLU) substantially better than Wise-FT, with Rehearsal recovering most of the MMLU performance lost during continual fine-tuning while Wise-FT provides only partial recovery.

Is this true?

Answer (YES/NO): NO